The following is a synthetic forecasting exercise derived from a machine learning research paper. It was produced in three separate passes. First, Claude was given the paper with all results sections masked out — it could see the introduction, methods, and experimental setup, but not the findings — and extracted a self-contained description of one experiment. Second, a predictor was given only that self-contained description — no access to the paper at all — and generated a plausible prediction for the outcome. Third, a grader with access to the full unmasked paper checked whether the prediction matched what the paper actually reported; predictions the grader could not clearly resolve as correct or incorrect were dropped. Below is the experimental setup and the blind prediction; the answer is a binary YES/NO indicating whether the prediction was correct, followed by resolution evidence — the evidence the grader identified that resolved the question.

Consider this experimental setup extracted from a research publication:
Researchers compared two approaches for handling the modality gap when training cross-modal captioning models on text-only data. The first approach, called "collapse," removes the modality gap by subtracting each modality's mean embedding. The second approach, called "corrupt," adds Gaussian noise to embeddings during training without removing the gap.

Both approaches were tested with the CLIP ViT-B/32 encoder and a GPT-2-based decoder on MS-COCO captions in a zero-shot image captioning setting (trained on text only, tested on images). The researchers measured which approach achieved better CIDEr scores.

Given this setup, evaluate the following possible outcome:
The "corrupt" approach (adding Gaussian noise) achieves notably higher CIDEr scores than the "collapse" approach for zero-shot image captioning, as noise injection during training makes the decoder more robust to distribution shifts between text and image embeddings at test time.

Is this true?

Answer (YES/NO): YES